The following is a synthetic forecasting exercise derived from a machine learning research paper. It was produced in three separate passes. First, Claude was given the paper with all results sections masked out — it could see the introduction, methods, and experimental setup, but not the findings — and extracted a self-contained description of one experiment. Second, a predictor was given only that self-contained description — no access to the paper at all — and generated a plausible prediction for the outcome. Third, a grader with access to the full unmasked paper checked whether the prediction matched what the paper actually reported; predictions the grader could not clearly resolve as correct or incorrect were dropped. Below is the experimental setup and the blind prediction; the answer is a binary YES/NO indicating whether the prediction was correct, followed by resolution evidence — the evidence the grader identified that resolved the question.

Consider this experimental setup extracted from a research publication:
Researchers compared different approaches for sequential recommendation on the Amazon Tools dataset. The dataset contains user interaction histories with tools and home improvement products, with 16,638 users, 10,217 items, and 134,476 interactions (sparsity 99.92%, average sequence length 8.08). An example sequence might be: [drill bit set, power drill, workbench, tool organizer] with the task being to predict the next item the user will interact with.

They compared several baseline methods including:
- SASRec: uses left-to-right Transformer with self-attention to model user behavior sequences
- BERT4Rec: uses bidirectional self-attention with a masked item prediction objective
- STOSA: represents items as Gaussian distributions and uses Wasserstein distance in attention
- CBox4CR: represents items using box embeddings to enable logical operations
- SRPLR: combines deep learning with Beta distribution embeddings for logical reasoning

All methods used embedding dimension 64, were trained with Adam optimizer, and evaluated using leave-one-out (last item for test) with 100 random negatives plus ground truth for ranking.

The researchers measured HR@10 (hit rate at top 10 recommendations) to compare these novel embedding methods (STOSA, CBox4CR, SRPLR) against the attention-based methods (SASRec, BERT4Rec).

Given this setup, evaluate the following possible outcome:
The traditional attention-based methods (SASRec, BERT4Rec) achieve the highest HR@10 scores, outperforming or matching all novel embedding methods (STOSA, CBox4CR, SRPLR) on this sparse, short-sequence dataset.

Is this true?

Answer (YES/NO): NO